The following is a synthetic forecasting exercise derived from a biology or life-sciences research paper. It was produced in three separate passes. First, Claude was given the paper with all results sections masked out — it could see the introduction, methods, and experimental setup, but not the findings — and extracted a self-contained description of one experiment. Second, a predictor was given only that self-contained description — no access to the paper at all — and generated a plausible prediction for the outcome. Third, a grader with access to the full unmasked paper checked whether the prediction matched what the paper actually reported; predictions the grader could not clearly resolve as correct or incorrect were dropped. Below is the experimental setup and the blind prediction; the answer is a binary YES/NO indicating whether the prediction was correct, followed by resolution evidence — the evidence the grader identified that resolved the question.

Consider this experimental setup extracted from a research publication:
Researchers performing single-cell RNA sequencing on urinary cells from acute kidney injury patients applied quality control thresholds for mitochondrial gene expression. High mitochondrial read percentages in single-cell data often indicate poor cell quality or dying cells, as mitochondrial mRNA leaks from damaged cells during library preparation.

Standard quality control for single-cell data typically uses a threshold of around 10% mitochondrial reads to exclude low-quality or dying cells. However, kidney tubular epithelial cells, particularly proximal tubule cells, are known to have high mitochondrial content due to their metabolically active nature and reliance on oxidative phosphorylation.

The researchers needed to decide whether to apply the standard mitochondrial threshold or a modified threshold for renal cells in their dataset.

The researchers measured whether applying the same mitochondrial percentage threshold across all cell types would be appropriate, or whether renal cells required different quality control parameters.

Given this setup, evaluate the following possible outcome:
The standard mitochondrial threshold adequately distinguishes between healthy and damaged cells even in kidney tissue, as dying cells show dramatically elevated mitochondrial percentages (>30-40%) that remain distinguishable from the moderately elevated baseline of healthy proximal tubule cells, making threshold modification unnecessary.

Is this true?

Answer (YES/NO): NO